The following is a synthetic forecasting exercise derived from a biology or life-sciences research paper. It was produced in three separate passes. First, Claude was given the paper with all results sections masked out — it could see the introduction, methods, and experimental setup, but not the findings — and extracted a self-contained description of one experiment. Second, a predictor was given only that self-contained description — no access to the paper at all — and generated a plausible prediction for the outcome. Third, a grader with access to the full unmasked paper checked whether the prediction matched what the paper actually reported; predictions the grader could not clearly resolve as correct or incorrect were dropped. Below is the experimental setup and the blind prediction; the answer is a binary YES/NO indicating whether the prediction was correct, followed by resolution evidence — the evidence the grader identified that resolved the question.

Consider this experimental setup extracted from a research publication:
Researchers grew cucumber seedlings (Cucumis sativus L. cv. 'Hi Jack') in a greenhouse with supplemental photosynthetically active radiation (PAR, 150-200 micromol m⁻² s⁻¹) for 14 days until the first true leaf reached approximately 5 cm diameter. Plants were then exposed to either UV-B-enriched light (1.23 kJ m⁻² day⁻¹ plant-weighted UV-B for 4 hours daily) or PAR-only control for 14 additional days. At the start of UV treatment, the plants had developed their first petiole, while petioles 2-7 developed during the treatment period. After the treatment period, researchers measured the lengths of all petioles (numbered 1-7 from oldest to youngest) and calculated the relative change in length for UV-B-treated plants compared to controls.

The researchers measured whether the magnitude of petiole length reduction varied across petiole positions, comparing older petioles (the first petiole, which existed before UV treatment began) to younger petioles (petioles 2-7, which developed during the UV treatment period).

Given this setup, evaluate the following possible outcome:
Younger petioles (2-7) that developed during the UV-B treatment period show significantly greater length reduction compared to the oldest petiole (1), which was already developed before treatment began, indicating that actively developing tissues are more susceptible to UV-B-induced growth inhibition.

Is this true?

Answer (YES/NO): YES